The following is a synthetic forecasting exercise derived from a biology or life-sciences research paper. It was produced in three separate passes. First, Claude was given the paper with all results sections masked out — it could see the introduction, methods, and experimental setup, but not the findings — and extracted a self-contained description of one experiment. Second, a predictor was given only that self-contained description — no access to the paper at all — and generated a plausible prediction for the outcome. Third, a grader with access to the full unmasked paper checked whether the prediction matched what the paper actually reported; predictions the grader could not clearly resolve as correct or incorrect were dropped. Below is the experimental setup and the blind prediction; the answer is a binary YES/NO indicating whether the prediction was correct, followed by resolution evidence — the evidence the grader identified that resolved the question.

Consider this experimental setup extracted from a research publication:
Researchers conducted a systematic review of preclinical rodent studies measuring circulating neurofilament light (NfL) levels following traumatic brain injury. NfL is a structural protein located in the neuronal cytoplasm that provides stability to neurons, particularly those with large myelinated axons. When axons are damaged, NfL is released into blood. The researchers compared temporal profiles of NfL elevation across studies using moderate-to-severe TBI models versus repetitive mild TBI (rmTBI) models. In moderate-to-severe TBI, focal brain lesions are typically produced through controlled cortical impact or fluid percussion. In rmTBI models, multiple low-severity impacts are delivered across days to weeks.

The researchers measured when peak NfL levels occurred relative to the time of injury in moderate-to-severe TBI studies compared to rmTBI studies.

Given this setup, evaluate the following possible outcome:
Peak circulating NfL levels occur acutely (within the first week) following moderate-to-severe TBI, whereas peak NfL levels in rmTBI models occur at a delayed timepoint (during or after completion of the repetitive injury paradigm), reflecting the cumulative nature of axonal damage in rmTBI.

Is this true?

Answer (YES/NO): YES